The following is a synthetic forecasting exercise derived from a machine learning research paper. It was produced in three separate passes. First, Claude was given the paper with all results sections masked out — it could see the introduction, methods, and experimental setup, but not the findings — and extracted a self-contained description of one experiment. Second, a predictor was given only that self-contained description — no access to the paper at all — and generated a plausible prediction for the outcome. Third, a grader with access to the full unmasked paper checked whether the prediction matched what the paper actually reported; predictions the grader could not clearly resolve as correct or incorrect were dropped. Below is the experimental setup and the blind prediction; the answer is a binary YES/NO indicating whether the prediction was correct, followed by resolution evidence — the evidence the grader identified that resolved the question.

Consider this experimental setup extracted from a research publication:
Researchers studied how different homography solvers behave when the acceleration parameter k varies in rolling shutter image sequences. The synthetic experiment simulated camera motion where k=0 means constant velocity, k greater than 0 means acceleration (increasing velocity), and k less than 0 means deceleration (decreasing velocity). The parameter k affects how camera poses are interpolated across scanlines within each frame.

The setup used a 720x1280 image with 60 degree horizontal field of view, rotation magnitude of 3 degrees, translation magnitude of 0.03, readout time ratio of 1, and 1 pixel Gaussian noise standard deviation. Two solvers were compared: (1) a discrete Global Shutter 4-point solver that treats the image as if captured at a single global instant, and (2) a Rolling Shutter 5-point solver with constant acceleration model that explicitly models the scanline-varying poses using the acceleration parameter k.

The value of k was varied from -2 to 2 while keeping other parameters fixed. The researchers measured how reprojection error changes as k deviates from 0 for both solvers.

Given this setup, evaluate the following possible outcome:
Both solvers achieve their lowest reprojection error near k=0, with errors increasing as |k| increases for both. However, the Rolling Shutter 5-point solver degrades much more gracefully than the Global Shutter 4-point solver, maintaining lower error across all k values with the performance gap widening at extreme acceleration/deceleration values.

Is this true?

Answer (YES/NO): NO